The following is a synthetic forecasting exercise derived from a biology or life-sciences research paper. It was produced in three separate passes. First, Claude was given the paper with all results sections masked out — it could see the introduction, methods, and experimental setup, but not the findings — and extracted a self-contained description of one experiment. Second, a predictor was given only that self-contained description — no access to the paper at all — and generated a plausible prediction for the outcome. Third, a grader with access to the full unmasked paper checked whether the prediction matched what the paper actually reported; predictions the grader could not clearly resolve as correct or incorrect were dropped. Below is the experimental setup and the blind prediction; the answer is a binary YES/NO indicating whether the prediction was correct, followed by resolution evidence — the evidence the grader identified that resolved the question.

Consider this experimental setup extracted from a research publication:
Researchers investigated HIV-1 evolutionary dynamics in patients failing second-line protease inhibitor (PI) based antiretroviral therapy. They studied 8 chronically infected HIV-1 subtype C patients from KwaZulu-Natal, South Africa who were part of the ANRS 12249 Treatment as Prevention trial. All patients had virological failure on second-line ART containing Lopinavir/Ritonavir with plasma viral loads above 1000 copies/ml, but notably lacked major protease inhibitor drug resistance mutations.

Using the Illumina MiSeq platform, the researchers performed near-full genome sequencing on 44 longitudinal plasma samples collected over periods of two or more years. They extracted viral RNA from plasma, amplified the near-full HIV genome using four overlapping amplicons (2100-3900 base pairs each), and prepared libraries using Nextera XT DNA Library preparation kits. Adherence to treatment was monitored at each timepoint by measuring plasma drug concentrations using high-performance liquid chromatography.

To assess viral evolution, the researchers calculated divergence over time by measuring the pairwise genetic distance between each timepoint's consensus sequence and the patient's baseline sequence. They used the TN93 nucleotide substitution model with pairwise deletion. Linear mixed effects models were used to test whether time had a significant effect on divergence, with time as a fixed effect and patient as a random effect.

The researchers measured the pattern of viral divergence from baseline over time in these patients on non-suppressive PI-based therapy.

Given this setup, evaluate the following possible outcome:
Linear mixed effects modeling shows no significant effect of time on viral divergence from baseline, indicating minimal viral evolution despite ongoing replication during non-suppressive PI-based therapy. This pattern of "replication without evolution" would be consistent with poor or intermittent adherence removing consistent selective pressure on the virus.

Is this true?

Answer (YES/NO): NO